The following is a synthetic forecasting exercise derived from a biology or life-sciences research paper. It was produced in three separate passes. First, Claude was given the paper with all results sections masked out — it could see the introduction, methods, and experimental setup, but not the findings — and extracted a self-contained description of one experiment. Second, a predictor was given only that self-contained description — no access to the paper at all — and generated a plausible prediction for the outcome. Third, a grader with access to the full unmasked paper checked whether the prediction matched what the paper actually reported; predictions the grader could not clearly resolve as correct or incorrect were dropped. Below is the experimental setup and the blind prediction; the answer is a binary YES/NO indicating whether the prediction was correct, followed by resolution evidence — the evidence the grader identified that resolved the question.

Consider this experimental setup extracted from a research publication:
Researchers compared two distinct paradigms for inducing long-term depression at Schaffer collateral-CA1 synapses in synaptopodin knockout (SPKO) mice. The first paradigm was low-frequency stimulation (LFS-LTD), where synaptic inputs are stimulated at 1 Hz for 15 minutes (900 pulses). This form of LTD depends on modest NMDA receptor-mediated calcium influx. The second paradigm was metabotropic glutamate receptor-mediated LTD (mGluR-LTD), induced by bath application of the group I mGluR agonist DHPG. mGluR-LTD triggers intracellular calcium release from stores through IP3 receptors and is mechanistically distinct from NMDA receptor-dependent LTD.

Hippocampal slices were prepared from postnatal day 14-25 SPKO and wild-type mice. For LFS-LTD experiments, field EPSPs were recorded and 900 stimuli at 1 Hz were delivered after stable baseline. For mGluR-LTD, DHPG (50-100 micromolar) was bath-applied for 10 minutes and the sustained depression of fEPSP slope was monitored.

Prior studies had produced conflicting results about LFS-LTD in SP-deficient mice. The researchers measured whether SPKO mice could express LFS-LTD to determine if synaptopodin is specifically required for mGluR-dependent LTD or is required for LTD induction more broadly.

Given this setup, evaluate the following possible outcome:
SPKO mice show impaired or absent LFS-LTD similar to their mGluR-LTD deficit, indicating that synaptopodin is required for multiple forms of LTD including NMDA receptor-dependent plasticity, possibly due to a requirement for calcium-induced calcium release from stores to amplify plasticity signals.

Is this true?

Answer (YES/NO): YES